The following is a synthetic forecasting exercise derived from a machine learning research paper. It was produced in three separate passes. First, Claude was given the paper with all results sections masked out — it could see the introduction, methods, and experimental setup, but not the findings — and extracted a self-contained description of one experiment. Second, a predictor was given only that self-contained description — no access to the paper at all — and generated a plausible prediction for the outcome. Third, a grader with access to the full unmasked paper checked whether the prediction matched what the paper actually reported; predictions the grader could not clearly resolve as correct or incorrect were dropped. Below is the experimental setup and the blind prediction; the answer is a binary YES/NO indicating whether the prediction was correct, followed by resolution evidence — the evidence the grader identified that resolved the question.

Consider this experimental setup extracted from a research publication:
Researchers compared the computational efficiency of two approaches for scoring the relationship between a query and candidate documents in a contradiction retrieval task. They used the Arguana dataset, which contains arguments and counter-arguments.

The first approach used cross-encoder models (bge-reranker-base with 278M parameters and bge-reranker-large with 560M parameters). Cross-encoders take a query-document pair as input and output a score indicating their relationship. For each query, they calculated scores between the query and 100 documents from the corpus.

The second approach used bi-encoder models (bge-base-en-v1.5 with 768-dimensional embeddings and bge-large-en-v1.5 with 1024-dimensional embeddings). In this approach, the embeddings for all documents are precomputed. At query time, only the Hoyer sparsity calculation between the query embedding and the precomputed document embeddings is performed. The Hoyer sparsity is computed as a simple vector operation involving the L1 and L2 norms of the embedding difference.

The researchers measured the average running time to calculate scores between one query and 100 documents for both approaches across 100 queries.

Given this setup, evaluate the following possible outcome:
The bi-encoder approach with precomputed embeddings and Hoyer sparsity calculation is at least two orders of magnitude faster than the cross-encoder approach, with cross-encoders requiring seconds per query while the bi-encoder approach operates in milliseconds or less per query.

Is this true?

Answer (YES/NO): YES